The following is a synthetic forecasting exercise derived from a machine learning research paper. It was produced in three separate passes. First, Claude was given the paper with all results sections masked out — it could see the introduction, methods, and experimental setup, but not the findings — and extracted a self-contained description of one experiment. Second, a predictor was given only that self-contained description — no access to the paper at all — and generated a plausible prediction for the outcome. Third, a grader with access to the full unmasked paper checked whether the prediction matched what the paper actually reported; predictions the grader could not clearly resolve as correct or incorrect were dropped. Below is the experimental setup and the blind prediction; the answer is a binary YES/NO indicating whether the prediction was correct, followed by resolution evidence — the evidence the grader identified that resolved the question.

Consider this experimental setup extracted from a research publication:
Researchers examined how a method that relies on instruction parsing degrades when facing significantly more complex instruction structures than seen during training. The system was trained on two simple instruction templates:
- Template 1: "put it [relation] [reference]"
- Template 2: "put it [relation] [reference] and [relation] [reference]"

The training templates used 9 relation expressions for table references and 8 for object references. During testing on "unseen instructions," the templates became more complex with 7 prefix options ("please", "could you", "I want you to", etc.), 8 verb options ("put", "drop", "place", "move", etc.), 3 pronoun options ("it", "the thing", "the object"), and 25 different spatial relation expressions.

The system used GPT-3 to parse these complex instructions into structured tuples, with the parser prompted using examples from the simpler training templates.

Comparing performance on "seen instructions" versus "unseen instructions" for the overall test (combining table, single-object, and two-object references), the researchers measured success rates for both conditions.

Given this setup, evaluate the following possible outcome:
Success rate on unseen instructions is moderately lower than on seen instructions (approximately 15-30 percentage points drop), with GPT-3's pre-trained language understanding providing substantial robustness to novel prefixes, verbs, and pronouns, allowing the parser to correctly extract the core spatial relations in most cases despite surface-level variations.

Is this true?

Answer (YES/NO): YES